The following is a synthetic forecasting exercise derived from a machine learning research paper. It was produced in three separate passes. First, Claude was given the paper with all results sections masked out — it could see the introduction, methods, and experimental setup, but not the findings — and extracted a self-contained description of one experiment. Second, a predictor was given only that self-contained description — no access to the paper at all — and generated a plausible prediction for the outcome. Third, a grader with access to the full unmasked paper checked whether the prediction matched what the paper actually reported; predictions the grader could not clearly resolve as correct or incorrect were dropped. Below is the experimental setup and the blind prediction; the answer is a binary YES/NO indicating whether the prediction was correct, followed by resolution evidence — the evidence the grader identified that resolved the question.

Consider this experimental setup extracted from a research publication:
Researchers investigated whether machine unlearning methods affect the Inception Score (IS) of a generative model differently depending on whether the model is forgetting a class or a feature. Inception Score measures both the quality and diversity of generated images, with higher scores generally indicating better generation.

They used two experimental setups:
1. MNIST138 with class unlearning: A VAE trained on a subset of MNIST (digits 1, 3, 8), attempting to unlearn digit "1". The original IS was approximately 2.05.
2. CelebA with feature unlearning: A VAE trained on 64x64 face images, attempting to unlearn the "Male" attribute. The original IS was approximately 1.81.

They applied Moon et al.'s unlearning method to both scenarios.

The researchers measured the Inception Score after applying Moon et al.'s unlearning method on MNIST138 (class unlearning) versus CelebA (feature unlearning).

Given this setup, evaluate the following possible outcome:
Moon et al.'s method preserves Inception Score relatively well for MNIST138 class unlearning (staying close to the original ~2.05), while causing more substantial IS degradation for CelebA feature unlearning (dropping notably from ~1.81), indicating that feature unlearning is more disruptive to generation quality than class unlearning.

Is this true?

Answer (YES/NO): YES